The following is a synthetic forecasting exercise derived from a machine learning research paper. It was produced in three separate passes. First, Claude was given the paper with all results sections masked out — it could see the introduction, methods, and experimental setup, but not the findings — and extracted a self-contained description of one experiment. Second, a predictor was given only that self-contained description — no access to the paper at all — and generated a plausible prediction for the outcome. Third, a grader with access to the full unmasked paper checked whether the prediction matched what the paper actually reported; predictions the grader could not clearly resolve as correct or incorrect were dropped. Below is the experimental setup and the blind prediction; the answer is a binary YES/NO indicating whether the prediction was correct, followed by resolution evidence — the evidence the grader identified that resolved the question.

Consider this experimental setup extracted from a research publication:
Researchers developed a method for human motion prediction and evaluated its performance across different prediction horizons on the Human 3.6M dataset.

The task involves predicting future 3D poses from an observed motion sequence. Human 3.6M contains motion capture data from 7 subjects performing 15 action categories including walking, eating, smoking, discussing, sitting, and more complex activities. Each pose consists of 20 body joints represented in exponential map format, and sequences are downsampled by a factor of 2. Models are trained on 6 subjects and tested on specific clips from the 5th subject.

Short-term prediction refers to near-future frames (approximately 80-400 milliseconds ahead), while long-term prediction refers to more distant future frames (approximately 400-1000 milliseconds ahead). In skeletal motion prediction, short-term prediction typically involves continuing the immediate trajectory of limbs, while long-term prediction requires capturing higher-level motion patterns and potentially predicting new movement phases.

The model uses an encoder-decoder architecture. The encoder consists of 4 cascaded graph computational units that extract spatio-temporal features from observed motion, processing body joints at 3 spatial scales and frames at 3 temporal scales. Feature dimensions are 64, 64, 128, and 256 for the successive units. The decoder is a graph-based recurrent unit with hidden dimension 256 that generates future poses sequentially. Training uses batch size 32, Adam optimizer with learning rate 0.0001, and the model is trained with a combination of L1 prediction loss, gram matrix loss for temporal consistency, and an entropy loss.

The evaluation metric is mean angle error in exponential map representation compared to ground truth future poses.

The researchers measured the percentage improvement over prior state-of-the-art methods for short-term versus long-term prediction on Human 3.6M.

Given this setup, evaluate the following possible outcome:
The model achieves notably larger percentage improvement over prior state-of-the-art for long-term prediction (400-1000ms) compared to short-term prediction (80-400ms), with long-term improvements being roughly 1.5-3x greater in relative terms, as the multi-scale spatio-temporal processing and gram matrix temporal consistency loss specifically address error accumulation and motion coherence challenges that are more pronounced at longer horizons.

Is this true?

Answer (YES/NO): NO